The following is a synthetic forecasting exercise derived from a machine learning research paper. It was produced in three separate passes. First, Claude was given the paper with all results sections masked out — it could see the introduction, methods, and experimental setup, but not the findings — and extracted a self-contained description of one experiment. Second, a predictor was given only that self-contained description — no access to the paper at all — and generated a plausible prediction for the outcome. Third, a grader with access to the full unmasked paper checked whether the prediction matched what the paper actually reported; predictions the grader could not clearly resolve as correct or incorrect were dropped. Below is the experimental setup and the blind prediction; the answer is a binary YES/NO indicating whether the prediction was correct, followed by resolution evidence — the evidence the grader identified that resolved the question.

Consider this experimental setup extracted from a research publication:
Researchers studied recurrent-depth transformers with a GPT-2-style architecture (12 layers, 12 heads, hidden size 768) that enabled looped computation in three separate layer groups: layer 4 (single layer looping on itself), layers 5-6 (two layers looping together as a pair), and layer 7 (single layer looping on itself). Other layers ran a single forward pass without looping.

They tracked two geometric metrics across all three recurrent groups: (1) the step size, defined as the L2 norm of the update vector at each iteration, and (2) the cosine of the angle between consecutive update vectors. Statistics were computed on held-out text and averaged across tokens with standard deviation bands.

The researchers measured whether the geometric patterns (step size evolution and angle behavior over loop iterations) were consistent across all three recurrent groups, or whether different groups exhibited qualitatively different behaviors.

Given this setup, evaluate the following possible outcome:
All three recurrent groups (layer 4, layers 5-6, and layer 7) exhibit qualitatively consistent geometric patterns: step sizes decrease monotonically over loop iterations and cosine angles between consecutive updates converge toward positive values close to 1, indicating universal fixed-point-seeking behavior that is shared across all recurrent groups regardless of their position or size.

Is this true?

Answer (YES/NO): NO